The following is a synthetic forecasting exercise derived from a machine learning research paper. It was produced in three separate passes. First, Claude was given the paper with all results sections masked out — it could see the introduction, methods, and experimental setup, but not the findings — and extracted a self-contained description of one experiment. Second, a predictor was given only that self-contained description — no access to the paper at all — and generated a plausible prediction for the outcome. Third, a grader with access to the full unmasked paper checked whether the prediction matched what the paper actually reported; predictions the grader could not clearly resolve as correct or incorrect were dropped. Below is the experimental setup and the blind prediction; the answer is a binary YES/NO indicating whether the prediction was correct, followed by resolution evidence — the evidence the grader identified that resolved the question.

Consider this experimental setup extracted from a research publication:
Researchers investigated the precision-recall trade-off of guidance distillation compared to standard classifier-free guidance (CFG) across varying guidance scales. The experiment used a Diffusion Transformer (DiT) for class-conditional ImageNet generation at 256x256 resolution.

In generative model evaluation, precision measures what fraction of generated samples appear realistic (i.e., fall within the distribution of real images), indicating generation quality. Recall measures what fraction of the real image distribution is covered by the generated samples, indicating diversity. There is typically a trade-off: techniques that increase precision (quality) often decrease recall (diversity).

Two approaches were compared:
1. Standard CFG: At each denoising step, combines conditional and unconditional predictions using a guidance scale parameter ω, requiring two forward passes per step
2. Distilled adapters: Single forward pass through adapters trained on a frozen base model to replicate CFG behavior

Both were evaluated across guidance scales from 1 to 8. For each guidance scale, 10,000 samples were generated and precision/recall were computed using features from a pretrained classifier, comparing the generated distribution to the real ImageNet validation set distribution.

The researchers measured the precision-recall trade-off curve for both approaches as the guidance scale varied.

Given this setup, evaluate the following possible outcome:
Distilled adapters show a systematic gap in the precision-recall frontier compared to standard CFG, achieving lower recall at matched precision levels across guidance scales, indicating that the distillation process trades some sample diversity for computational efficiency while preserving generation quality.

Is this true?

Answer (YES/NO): NO